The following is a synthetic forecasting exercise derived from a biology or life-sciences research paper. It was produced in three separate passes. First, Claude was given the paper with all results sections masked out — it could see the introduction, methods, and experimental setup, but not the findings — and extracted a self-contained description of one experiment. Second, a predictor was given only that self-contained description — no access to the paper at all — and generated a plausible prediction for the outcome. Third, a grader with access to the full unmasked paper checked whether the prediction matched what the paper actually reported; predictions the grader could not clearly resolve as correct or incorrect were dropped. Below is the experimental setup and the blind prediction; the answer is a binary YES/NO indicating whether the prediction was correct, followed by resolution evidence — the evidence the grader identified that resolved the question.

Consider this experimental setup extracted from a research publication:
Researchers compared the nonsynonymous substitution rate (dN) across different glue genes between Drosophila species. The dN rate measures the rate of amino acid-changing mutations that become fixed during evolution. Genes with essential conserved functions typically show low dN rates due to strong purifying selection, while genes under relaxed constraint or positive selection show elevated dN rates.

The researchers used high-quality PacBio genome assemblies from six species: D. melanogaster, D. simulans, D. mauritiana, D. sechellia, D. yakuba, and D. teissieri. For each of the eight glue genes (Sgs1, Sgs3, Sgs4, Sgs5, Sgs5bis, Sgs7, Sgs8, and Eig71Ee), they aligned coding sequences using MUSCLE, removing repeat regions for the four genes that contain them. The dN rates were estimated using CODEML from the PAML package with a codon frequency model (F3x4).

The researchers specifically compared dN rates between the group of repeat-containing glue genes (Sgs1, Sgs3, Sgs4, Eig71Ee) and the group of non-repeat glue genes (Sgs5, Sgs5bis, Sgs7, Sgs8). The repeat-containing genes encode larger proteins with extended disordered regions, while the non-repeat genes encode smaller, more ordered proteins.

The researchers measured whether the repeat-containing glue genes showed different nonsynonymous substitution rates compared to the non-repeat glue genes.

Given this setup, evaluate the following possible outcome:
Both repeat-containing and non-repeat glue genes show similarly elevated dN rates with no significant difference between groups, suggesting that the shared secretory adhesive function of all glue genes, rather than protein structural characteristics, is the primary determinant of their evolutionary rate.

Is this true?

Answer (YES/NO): NO